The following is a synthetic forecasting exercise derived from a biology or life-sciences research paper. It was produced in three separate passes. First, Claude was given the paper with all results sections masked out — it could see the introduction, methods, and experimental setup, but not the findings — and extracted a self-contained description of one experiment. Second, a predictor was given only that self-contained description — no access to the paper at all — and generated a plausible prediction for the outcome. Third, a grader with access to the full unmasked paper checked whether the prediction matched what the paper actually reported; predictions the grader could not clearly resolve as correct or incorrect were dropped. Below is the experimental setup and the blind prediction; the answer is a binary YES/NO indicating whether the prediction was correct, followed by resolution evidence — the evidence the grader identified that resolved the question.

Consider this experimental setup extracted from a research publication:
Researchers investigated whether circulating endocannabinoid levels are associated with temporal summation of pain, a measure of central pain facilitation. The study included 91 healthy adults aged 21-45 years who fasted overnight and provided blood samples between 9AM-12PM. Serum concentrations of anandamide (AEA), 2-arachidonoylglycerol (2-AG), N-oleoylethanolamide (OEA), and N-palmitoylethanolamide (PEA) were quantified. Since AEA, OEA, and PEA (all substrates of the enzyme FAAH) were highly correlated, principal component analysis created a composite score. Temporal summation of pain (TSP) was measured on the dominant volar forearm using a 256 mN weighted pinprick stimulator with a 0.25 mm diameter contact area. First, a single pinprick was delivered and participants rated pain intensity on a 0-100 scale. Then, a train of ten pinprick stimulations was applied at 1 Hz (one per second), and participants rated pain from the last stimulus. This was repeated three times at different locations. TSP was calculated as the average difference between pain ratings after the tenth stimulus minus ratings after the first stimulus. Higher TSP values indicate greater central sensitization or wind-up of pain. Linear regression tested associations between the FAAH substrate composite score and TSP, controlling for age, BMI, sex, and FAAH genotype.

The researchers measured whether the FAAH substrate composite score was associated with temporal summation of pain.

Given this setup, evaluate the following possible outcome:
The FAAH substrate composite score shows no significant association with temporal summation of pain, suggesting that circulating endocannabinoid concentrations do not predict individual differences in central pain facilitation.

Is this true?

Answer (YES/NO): YES